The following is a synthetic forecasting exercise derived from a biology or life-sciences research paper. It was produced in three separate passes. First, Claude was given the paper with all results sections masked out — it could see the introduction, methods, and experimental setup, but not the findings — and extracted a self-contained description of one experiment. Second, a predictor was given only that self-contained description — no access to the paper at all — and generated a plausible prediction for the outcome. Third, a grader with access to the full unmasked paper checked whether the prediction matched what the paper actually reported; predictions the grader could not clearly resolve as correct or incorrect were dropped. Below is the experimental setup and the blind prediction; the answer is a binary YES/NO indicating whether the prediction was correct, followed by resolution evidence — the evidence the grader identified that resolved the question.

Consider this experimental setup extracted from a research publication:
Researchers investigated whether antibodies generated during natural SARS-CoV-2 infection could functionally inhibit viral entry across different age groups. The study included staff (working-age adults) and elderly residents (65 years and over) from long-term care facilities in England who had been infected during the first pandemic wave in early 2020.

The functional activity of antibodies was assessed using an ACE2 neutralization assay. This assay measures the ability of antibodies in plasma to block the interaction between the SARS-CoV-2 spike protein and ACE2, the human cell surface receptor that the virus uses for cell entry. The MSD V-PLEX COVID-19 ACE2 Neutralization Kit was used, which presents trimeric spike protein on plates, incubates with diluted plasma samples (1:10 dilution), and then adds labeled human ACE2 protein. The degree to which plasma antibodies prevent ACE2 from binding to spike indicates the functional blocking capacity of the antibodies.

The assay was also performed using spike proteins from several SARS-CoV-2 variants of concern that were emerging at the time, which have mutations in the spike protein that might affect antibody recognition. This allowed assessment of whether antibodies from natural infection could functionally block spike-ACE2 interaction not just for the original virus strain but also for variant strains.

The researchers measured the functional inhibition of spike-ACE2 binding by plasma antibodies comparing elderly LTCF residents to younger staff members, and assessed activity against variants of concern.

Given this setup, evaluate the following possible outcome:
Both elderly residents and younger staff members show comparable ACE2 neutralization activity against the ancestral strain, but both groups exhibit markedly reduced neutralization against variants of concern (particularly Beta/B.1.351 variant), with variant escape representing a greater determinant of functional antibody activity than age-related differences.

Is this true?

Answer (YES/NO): YES